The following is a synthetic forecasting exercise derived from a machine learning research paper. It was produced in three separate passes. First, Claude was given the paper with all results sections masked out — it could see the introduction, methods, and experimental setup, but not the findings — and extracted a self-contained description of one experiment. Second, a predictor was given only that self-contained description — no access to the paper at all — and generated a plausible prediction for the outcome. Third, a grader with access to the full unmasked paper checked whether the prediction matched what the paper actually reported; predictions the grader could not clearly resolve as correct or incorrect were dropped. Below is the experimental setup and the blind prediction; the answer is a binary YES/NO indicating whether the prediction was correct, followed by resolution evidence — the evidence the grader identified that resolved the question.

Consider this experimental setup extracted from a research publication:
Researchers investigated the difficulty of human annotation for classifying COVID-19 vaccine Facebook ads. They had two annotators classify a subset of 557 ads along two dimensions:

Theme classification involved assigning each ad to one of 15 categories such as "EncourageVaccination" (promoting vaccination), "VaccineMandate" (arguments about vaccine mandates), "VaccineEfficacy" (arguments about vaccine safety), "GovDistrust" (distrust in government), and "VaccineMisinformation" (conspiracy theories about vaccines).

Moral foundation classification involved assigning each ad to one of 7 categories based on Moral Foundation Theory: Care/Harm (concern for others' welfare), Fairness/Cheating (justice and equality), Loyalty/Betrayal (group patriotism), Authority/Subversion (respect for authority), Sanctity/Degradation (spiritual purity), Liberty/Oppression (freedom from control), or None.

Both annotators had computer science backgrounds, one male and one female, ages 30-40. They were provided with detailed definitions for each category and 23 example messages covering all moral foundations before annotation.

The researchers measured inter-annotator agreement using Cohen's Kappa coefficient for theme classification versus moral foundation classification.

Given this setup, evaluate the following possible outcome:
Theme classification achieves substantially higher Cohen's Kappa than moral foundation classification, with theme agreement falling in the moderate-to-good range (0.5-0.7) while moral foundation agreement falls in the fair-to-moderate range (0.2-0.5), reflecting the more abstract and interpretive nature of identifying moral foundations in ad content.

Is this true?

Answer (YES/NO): NO